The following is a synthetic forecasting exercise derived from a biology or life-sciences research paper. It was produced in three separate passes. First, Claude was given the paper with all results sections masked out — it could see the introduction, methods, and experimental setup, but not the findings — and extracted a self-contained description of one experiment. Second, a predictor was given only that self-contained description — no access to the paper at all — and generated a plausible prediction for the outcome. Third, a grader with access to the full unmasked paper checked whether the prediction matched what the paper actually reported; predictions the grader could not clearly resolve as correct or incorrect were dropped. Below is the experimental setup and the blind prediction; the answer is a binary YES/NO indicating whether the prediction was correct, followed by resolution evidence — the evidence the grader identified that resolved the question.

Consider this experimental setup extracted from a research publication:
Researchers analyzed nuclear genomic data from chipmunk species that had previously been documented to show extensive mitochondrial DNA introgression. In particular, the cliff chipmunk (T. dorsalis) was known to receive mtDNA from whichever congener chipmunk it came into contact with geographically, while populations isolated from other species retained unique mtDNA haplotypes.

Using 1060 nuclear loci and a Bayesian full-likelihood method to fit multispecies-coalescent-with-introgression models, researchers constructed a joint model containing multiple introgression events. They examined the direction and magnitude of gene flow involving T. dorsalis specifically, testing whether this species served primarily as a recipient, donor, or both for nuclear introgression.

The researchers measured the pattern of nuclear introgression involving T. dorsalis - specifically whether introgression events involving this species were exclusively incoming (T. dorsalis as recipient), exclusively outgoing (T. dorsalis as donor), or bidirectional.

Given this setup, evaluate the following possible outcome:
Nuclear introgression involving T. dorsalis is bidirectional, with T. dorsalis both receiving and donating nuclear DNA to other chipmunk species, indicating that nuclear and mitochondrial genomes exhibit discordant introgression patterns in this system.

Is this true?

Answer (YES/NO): YES